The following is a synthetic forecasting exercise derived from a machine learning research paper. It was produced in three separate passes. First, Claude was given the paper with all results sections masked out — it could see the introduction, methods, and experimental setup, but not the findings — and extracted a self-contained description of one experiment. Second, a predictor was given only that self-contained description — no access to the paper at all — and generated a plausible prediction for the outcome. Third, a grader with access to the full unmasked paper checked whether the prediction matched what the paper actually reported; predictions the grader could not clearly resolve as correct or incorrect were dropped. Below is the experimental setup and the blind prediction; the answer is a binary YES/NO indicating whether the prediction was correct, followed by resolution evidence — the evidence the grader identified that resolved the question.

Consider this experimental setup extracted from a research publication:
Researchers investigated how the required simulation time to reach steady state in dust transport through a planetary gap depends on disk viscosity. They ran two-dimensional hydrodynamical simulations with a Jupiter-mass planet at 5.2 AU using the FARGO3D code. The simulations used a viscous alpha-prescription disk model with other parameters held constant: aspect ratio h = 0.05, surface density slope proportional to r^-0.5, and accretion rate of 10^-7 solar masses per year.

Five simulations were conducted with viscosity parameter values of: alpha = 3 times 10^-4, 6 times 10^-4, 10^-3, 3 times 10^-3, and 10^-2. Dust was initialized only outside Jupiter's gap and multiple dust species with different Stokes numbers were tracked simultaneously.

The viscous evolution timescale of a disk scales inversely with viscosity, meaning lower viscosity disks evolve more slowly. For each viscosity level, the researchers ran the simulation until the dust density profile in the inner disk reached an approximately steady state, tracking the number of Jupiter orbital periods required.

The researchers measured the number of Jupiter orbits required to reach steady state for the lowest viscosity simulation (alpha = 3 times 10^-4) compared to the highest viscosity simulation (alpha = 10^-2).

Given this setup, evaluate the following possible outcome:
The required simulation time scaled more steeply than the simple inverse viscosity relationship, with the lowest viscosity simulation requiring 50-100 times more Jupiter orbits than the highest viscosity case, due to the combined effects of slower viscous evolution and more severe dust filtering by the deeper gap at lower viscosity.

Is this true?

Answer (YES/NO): NO